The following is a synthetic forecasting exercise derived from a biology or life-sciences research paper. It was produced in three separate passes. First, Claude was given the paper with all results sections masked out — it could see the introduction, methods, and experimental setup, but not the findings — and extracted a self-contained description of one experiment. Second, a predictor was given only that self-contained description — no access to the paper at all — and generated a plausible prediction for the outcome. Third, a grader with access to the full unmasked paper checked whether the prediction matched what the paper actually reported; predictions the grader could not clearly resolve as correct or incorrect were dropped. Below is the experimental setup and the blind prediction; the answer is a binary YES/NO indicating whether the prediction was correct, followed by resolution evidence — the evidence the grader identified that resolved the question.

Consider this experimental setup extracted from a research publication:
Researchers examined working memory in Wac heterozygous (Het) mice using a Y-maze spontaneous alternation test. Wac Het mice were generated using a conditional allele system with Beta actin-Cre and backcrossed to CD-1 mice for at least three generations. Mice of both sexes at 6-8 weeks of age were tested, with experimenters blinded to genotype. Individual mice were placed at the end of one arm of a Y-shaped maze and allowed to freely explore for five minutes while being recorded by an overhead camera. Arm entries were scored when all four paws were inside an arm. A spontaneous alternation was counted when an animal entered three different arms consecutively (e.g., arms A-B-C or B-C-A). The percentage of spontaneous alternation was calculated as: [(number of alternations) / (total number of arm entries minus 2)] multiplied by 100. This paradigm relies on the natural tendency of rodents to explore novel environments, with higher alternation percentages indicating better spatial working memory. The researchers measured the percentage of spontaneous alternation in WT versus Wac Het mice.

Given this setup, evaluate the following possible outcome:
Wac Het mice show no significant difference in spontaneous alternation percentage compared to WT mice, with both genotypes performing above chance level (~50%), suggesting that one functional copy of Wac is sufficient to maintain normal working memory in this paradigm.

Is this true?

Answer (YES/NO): NO